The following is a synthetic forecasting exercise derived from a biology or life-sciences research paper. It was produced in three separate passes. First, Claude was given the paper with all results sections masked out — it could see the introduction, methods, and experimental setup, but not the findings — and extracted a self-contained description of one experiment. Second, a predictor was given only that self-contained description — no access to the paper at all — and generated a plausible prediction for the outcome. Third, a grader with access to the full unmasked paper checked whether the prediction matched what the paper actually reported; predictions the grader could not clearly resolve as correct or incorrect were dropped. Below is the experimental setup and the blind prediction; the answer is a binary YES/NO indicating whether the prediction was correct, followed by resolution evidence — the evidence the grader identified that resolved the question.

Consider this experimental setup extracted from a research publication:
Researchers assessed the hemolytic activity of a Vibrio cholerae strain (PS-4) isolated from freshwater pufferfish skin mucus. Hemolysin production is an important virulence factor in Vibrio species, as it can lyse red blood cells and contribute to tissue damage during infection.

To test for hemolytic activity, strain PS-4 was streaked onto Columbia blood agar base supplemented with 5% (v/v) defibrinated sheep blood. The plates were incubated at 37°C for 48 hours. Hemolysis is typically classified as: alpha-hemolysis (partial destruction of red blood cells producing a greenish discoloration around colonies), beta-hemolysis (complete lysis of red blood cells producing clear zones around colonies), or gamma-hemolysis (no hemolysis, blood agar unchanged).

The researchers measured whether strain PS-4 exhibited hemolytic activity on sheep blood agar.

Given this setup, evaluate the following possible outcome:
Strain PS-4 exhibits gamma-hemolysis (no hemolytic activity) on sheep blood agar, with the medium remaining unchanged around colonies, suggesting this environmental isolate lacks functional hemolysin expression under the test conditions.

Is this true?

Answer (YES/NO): NO